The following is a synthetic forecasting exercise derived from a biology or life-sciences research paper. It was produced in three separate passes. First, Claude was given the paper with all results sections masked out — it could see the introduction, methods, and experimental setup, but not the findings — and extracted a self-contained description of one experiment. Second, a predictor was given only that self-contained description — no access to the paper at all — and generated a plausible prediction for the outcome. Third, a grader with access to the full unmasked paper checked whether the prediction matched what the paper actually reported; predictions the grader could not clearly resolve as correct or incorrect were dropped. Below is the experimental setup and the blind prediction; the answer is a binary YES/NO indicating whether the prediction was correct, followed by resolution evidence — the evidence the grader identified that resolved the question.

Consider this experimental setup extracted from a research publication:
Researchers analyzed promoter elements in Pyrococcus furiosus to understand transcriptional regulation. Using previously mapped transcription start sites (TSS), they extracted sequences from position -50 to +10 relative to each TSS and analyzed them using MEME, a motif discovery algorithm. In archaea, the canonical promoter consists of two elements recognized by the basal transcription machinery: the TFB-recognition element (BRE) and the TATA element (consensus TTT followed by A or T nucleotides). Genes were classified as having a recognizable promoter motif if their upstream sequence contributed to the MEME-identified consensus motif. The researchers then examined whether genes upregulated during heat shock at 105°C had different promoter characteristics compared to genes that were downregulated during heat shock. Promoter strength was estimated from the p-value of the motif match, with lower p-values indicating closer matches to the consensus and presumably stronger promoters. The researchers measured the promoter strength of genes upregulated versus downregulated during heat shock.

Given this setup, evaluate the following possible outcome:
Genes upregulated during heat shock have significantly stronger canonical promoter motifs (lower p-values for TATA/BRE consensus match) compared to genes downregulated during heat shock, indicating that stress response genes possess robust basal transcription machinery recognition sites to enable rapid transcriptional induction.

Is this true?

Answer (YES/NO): NO